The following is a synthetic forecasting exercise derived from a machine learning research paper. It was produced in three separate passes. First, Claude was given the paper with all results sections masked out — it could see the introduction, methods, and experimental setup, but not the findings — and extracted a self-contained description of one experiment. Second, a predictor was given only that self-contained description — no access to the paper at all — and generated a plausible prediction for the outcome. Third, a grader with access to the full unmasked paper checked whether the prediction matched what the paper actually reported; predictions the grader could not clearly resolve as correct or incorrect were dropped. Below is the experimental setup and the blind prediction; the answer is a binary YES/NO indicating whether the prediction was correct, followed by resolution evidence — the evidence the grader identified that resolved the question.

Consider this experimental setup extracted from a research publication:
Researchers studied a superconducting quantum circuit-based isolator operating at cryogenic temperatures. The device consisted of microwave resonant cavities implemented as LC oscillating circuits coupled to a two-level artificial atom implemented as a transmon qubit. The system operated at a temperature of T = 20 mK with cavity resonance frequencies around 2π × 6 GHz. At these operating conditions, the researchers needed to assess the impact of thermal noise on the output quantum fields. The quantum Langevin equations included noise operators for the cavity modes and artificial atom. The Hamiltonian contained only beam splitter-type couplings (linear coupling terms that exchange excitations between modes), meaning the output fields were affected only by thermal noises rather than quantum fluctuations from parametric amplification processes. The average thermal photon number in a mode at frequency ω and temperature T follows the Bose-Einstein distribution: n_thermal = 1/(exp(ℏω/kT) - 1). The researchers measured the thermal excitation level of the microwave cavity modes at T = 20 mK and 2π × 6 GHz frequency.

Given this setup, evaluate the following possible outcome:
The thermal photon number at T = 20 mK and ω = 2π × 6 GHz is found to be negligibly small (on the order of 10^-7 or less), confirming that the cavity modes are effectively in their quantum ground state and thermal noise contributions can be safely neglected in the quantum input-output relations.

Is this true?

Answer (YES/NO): YES